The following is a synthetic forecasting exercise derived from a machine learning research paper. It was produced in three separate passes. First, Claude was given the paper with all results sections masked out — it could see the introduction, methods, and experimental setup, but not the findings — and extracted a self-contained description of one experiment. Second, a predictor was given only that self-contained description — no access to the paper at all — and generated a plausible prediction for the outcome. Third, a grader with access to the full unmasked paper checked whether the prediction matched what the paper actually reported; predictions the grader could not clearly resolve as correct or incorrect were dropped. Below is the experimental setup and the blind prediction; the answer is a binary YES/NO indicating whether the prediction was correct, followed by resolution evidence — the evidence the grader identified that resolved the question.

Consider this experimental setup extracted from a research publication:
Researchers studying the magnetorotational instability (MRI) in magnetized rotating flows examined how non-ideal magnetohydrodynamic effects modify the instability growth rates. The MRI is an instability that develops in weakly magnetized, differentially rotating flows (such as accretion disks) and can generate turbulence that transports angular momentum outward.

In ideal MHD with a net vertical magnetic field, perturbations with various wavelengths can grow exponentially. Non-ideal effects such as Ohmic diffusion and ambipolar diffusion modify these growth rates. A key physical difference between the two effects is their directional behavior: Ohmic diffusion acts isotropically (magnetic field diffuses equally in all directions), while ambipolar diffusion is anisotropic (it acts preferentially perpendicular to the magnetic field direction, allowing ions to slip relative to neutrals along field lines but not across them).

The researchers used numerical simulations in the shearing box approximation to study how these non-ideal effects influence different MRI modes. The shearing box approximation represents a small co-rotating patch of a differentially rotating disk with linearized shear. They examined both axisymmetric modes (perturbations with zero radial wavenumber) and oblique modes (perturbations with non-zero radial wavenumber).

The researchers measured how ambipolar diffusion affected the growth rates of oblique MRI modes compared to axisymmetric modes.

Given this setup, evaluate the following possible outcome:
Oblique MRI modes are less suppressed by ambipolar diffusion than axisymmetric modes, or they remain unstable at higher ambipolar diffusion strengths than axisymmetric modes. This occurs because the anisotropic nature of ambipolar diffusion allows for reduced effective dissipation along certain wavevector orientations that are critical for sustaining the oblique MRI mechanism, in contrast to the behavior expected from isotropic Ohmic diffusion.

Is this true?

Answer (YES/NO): YES